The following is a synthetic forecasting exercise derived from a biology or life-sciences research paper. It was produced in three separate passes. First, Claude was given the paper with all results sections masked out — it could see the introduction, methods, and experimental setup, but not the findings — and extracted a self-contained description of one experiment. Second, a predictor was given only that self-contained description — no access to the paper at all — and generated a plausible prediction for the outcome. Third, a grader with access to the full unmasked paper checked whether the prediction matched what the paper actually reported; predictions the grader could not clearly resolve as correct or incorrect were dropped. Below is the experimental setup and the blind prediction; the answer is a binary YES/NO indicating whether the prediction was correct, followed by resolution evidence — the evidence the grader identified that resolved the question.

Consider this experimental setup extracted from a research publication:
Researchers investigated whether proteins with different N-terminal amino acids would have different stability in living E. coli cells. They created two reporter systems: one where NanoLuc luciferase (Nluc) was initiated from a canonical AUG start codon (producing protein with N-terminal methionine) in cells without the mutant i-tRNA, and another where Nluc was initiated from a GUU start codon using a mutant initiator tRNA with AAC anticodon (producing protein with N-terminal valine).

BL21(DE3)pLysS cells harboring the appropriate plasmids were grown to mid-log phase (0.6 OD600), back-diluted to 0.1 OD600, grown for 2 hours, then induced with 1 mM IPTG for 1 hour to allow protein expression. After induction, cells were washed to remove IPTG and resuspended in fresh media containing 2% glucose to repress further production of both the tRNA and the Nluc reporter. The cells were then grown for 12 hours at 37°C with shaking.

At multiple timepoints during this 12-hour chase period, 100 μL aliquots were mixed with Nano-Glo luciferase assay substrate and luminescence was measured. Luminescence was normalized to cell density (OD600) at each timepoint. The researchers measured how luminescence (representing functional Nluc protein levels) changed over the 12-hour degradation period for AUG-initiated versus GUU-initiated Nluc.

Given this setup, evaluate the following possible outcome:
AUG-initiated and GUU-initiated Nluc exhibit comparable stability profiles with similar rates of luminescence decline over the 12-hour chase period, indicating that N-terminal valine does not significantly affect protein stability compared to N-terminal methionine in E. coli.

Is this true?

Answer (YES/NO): NO